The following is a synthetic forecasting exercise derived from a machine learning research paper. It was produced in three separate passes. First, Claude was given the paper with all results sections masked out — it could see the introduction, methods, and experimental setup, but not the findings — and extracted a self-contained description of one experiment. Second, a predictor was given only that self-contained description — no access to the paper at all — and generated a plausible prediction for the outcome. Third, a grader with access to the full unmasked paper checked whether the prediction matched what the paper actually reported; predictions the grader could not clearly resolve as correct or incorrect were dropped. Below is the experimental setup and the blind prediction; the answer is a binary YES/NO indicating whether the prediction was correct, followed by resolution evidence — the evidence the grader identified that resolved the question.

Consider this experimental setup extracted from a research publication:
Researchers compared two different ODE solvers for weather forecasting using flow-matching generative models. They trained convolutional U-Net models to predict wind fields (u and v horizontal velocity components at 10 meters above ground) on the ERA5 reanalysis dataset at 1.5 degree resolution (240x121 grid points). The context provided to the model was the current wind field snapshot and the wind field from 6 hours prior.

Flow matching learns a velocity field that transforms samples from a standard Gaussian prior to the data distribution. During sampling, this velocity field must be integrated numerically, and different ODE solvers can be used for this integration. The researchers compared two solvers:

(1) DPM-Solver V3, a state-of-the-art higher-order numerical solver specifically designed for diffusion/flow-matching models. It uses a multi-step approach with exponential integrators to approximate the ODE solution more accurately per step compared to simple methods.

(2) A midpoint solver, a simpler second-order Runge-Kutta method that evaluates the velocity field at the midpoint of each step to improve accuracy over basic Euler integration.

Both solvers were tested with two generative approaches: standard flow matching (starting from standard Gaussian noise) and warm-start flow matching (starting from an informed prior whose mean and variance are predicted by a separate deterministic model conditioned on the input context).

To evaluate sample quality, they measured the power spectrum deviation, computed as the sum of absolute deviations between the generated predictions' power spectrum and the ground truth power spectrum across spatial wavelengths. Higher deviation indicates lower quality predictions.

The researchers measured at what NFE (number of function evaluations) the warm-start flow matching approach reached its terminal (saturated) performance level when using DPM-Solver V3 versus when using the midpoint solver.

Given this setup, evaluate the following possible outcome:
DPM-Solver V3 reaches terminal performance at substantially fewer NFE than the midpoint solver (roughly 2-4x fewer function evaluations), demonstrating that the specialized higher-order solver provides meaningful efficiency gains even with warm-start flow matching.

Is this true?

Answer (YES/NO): NO